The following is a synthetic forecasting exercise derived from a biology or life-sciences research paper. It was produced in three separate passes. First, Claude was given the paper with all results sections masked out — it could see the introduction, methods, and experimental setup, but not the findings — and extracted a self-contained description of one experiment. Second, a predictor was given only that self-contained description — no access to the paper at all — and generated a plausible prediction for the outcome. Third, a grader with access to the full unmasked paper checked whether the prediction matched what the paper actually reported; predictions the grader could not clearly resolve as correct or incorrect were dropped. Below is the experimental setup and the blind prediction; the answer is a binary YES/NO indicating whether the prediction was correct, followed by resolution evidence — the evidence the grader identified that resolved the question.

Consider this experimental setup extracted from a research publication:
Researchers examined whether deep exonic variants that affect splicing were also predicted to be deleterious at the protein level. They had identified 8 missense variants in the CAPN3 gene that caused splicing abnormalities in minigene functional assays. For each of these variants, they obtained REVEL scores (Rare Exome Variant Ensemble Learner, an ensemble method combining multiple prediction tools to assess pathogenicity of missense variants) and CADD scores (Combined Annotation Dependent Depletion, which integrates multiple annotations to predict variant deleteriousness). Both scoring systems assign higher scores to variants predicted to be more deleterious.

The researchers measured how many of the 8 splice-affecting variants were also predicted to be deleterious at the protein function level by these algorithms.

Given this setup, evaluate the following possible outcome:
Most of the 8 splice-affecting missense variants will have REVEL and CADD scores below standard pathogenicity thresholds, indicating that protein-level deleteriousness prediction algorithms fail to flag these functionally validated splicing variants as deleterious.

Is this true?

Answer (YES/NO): NO